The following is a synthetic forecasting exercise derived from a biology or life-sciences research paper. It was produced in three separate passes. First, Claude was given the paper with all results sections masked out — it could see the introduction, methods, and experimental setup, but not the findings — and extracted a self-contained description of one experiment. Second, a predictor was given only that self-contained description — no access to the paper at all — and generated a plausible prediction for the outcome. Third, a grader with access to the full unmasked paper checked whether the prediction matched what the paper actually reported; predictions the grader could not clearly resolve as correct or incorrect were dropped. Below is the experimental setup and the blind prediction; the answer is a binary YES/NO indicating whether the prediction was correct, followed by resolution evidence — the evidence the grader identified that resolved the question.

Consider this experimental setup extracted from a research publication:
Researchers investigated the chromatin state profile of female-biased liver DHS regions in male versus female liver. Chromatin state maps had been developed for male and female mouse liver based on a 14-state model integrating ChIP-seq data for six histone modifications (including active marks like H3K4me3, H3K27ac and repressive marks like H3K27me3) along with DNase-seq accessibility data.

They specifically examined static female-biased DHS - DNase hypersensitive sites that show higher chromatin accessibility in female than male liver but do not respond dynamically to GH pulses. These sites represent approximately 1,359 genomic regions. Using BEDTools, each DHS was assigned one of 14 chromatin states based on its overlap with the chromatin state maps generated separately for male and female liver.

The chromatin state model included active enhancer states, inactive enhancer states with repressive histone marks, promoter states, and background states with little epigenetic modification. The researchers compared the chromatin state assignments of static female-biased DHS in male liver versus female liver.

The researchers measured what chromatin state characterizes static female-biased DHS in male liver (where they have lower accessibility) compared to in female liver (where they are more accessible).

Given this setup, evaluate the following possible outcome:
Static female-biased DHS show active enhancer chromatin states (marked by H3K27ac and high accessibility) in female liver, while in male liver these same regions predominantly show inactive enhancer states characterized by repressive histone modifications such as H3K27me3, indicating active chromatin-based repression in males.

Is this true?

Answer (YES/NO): NO